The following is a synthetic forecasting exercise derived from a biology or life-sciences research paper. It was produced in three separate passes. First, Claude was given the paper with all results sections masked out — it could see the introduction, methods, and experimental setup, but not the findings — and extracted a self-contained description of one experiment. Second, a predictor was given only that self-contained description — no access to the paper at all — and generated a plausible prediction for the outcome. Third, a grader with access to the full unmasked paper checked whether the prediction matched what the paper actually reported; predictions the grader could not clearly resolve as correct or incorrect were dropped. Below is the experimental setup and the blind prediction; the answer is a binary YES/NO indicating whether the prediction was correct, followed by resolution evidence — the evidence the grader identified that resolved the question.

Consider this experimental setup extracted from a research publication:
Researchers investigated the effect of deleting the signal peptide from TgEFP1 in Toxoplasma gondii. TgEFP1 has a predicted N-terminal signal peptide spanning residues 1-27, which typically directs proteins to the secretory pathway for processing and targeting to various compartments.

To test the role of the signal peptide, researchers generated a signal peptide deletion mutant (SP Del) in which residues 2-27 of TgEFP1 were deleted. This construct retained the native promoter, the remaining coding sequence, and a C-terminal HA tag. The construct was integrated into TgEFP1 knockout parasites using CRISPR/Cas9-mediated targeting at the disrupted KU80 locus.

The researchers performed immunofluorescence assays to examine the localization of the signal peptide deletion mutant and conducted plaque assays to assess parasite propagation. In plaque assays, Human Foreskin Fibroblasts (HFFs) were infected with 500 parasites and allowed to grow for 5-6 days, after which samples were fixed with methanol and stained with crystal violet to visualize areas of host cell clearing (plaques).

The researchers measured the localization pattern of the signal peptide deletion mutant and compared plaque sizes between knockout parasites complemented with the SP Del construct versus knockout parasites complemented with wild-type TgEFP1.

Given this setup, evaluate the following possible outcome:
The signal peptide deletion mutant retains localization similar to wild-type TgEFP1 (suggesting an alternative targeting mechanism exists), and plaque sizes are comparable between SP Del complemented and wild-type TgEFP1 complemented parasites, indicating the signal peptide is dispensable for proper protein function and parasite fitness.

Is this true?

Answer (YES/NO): NO